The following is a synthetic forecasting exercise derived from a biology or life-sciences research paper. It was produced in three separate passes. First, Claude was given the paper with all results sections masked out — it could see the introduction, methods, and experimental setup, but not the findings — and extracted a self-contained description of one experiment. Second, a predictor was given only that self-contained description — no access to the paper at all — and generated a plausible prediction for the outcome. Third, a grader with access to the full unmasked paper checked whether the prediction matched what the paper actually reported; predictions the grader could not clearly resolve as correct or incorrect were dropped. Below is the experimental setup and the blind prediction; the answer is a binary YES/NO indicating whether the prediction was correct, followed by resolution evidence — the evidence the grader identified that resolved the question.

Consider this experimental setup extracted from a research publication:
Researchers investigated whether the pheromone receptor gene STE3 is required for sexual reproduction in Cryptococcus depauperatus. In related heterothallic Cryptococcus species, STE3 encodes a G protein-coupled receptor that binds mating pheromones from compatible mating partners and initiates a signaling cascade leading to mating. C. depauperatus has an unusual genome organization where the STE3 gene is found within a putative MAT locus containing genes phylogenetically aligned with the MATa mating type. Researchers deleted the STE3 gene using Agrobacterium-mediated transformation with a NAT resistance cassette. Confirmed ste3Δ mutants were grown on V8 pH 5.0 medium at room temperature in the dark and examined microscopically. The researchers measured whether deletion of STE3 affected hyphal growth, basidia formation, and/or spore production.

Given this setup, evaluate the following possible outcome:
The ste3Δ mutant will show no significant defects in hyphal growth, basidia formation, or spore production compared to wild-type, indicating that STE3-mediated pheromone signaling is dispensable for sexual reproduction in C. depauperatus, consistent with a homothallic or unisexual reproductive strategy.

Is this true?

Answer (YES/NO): NO